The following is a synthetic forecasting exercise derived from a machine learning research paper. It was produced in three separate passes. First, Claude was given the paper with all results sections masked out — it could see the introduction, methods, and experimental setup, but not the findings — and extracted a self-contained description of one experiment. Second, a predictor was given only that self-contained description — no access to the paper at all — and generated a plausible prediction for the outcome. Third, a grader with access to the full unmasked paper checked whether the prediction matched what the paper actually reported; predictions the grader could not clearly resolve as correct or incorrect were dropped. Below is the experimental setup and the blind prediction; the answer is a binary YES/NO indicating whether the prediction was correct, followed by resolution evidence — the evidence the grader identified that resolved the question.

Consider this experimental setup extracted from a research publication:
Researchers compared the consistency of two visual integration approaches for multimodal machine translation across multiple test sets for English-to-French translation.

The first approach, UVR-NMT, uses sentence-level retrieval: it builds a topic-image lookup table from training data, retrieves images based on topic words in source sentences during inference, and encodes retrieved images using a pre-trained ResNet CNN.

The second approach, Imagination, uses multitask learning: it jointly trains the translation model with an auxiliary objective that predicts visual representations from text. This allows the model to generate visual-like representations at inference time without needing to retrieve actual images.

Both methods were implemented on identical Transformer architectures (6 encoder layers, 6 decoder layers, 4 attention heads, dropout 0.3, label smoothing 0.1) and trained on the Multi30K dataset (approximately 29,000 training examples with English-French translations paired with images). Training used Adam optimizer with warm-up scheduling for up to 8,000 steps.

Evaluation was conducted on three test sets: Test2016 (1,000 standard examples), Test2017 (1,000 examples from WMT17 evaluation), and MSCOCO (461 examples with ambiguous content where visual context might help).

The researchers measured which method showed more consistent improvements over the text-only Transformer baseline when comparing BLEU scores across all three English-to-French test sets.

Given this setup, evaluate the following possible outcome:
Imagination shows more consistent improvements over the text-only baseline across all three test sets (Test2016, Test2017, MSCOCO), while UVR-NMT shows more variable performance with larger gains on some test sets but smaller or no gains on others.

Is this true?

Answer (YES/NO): YES